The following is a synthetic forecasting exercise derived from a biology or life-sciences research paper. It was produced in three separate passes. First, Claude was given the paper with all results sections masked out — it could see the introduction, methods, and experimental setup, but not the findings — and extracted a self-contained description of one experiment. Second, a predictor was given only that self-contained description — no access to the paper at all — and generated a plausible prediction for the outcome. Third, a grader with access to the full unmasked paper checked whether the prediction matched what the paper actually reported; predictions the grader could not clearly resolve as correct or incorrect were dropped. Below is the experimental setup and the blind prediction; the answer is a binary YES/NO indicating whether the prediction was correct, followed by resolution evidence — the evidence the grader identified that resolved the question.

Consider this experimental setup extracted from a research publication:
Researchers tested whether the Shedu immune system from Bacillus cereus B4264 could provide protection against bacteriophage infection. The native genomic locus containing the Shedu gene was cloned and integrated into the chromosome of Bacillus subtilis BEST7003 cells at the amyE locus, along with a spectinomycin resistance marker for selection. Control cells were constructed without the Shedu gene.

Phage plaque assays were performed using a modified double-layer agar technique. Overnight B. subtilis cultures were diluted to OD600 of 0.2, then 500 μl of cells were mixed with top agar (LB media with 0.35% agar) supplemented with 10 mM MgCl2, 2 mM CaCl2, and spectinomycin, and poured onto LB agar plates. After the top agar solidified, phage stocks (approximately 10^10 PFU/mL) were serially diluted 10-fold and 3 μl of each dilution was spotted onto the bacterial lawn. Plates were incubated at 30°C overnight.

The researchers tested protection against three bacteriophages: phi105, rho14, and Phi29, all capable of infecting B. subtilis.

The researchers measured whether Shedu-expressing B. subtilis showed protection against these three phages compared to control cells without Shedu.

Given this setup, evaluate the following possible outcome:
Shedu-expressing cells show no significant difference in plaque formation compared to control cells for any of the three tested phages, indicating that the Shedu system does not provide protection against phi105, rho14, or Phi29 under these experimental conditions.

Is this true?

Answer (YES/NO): NO